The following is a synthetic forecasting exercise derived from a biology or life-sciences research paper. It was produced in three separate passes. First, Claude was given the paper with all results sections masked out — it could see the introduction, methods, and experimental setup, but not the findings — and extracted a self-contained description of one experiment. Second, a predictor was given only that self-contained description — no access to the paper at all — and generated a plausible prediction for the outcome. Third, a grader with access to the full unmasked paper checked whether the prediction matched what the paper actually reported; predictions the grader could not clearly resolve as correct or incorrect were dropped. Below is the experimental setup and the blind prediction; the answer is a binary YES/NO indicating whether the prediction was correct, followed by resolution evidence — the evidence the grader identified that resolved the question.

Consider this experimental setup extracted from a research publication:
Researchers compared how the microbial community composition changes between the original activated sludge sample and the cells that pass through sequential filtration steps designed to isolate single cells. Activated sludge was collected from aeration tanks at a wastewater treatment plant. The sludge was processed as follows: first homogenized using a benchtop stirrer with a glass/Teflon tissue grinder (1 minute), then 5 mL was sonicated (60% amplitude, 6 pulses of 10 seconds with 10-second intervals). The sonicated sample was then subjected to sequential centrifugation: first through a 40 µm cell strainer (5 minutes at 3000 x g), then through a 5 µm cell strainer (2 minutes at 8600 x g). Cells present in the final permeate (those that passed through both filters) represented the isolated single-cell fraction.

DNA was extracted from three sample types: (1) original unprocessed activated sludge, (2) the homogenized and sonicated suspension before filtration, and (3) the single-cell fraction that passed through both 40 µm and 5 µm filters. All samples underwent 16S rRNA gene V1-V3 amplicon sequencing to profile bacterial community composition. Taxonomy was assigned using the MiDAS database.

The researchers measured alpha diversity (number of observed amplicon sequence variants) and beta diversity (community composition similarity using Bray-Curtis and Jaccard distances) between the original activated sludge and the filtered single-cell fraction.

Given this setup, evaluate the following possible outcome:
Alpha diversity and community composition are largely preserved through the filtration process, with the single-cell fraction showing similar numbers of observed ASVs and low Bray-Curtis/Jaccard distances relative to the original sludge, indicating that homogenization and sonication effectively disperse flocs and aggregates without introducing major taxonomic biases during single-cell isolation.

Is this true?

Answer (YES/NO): NO